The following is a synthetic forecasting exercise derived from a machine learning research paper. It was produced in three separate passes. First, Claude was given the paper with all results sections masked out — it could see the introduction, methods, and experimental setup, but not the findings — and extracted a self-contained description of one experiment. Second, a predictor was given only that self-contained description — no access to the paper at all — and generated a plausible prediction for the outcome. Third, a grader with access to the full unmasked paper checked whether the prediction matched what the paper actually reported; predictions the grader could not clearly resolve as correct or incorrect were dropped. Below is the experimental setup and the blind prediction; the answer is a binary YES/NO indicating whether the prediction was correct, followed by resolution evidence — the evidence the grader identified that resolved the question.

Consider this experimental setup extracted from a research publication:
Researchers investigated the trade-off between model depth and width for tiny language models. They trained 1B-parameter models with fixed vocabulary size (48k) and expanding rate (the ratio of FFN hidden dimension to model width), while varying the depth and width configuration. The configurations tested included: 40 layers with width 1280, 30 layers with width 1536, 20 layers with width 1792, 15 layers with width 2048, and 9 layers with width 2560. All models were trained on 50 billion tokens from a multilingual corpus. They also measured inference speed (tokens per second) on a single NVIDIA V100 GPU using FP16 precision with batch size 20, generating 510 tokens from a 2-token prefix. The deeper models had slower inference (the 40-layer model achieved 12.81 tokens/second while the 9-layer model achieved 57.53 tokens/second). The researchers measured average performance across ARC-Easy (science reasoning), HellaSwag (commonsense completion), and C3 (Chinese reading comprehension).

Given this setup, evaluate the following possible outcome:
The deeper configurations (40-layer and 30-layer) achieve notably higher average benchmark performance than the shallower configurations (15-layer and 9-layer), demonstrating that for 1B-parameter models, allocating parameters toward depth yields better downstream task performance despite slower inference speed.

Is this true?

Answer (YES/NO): YES